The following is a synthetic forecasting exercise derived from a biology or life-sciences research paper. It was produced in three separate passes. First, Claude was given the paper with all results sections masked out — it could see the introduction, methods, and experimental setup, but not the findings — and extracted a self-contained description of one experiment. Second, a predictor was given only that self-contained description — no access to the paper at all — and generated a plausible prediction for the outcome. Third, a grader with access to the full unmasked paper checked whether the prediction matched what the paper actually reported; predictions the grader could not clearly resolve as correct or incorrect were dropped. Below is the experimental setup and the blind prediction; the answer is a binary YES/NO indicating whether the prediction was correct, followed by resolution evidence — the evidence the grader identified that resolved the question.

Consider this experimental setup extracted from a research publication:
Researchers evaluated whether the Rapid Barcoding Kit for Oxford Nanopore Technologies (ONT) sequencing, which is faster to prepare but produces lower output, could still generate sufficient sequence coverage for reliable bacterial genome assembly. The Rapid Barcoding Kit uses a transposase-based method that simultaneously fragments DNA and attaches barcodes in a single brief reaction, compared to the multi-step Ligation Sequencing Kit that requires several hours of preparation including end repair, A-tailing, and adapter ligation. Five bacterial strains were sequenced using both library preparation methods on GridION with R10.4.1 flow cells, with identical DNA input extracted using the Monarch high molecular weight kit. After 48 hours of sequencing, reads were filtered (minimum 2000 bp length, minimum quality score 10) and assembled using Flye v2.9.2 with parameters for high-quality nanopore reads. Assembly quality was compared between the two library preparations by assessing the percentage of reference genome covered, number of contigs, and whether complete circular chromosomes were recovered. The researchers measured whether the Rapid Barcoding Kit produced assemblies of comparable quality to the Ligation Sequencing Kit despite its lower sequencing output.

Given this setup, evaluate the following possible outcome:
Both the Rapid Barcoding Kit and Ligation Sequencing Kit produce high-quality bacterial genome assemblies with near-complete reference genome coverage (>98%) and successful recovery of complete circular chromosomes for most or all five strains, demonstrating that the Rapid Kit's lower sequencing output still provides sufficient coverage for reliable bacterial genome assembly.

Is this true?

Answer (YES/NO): YES